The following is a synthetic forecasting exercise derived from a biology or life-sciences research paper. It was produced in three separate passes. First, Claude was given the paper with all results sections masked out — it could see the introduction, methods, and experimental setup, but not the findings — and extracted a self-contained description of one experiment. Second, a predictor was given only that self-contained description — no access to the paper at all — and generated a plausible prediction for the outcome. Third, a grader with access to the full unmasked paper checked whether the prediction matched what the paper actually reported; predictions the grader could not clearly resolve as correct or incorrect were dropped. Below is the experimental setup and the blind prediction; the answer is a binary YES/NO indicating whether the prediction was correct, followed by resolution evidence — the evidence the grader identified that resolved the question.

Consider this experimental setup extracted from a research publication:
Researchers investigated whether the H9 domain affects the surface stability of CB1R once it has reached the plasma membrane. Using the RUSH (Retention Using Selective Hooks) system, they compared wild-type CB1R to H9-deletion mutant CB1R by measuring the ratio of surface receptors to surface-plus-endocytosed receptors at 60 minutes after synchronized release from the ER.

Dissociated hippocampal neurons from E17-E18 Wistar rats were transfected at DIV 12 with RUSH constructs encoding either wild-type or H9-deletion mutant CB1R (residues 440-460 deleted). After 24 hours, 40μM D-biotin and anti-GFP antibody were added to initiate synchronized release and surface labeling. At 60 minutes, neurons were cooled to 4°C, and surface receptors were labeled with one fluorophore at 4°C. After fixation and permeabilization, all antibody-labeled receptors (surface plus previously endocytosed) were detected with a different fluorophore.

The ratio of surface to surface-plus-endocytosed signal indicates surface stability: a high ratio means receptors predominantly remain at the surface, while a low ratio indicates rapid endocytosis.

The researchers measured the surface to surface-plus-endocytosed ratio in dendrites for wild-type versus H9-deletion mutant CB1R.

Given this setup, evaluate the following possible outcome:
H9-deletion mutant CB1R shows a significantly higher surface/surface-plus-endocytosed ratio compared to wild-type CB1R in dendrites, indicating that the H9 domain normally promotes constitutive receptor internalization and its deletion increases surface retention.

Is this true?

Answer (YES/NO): NO